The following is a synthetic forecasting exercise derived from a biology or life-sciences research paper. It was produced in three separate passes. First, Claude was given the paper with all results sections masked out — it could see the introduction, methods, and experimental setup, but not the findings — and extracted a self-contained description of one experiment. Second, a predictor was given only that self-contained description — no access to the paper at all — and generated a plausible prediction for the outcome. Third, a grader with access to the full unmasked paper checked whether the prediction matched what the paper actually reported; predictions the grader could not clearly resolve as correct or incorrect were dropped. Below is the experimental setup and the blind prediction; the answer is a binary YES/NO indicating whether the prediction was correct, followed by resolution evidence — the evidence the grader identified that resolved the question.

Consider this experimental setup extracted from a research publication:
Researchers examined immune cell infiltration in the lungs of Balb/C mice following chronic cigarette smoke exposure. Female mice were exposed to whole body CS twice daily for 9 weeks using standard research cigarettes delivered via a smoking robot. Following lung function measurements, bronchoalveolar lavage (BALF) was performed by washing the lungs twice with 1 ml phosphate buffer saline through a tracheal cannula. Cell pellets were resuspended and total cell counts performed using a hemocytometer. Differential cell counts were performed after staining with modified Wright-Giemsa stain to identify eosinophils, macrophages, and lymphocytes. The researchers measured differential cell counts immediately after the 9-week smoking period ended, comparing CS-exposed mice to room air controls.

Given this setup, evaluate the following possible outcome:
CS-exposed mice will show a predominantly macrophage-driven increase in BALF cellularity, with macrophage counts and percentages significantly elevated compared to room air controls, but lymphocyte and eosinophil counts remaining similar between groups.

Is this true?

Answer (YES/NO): NO